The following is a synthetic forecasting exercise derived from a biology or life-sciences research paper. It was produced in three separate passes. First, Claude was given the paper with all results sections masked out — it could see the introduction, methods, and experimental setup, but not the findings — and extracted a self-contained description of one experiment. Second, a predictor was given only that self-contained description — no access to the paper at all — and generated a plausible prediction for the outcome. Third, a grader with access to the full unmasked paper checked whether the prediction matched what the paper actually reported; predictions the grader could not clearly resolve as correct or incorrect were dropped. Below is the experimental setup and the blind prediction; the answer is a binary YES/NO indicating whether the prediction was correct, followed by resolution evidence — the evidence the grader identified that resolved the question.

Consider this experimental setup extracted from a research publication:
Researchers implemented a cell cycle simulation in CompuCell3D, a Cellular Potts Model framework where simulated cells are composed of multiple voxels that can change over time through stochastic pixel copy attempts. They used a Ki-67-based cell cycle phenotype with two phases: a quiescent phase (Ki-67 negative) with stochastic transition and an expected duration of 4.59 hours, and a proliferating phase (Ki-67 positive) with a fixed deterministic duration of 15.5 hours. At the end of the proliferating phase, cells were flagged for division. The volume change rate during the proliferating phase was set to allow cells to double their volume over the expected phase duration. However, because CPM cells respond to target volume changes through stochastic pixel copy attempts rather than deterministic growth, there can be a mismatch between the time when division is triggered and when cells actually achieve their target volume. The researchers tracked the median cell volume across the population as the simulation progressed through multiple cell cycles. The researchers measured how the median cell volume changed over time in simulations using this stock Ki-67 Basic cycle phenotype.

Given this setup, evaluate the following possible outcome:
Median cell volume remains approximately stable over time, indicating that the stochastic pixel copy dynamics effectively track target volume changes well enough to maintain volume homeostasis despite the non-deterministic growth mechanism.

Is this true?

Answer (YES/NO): NO